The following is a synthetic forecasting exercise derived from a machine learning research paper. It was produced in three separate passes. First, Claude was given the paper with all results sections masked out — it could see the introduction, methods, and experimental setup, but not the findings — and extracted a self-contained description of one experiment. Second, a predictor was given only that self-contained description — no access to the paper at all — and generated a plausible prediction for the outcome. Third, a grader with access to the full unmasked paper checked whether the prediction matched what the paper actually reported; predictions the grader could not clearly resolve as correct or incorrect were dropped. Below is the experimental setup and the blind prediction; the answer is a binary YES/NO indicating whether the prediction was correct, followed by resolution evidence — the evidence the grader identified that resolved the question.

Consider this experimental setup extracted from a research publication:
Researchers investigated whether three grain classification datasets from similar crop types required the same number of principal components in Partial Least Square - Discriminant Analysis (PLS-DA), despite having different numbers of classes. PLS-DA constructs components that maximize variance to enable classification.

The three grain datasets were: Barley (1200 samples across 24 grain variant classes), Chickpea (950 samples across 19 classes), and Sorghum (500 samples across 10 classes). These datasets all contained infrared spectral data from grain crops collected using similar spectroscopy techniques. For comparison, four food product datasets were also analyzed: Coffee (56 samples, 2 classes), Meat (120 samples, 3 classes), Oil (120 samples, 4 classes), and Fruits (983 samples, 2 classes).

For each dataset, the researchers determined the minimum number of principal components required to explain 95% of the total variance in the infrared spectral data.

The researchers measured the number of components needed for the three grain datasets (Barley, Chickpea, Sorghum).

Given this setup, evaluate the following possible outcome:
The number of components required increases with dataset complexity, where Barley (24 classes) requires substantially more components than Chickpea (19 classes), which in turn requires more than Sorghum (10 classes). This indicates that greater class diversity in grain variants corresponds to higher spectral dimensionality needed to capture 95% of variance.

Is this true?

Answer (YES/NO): NO